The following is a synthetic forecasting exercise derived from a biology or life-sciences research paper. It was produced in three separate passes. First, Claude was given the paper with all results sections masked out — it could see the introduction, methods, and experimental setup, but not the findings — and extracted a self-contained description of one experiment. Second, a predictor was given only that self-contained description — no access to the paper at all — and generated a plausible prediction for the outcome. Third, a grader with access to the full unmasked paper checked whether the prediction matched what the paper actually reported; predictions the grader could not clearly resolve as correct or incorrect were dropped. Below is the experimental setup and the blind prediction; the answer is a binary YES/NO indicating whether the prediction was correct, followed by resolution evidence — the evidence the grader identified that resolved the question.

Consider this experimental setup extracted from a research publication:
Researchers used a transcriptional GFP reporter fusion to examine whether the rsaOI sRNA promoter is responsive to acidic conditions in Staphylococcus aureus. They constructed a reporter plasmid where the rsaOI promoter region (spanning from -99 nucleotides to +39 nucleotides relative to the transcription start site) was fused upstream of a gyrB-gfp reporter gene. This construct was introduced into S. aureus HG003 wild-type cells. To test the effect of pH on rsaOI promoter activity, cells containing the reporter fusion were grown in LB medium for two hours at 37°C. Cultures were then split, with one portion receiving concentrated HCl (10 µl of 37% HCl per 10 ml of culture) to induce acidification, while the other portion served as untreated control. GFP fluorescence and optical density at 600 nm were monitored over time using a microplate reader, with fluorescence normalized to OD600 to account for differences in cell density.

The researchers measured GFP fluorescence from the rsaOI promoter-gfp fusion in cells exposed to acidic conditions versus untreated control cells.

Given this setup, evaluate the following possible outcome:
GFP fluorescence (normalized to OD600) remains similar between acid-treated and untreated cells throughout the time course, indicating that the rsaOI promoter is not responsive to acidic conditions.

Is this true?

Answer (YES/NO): NO